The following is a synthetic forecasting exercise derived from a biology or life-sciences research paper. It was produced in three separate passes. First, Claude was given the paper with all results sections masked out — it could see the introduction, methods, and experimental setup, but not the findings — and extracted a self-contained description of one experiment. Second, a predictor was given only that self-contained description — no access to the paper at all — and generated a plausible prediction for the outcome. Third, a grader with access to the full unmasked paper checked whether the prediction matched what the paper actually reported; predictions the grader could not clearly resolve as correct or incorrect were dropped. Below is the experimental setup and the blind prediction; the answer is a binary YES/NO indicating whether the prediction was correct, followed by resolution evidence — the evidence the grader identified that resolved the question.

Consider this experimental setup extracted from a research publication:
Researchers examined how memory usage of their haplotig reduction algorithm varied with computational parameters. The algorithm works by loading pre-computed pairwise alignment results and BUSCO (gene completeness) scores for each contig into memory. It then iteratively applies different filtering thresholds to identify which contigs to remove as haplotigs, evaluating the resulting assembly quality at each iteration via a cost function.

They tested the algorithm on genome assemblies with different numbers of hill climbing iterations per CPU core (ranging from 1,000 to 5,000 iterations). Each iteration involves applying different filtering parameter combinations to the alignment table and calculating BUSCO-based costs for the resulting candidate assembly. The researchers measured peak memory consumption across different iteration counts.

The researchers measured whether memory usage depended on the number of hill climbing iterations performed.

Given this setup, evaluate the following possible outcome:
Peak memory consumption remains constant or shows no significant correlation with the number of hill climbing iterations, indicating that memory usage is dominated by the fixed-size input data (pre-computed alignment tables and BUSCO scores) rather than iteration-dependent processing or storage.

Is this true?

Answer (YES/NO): YES